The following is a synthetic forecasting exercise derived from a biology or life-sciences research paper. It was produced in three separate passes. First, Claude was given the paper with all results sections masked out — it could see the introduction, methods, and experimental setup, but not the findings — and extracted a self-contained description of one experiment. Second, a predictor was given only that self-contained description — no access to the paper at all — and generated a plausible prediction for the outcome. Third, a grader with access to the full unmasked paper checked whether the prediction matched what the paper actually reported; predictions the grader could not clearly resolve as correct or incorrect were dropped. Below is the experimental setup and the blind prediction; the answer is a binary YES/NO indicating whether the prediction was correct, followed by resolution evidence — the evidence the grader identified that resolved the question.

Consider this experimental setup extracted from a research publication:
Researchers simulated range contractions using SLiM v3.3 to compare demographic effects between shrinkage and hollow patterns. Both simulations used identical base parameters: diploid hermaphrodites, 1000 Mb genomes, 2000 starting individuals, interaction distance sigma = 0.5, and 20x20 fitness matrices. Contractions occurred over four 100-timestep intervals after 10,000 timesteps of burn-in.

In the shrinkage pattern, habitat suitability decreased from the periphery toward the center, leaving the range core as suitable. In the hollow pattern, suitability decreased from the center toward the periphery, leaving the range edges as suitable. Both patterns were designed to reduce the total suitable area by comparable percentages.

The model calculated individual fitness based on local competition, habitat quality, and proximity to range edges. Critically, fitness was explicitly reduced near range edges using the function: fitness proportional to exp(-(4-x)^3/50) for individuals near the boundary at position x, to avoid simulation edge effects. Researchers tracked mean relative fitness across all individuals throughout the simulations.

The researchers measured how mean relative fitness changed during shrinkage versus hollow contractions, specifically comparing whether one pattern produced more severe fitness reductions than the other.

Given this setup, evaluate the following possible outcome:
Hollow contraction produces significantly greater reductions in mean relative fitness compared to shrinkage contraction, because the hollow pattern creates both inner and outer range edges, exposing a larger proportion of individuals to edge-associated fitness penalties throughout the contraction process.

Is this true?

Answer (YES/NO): NO